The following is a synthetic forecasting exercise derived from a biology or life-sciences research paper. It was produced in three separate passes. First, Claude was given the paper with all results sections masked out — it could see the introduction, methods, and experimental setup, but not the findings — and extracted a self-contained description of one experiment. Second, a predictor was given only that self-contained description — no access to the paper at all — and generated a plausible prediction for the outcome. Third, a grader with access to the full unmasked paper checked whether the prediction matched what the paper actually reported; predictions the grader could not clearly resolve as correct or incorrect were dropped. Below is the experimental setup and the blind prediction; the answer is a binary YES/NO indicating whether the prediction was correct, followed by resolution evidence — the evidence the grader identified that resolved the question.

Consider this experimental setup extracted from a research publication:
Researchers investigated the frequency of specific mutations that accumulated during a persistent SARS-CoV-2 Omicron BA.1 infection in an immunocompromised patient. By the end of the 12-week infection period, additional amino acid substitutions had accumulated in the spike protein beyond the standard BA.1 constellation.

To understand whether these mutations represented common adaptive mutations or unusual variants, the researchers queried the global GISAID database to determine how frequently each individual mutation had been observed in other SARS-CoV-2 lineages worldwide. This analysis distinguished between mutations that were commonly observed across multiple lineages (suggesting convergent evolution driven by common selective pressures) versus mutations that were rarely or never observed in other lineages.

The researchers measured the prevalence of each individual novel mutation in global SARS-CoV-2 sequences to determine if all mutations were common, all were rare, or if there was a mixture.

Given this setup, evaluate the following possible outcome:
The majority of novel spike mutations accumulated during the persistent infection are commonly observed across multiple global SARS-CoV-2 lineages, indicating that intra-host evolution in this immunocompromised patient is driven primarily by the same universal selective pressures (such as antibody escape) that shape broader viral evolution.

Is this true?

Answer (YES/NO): NO